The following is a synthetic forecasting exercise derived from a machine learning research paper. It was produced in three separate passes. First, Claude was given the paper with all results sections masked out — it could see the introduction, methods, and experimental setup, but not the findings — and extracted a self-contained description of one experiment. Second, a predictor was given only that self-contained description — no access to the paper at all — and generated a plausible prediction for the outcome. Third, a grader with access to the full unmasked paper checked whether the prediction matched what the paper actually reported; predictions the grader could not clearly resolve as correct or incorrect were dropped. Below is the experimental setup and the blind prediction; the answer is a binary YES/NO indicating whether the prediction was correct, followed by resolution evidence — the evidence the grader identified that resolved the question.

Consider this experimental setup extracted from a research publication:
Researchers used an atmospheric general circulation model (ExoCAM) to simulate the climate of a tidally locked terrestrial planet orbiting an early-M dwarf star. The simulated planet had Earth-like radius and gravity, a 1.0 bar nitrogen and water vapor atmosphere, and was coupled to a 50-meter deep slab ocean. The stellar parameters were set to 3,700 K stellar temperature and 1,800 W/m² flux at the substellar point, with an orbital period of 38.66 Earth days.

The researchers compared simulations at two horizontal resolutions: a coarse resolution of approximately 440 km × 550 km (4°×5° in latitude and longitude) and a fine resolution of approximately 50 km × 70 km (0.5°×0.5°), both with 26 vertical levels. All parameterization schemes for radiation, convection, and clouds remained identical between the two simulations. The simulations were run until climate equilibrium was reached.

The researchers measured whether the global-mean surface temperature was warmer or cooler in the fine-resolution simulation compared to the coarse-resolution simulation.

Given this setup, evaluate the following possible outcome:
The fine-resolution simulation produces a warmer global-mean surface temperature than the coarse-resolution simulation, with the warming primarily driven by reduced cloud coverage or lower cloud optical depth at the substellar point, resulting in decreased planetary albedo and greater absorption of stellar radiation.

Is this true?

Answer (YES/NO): NO